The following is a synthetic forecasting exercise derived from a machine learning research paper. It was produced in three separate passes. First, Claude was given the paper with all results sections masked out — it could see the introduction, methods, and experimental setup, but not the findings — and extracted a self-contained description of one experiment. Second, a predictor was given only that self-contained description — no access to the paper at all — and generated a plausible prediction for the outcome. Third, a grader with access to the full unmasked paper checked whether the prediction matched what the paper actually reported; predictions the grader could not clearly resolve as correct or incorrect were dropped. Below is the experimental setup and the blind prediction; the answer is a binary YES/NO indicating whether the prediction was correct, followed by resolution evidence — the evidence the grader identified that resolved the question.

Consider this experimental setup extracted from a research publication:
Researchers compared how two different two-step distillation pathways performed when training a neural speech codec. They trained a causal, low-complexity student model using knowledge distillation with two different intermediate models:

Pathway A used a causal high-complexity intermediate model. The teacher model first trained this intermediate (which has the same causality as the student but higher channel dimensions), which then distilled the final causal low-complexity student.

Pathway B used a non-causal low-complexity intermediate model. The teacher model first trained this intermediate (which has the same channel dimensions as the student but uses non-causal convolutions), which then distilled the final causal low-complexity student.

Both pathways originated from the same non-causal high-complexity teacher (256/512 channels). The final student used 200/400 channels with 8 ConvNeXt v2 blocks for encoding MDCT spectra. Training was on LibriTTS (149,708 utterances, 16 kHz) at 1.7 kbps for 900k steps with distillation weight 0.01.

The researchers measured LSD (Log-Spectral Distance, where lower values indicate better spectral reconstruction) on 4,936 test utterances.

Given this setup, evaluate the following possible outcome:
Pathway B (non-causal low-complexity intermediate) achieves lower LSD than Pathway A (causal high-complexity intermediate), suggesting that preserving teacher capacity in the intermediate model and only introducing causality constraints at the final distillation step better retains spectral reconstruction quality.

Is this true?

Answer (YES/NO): NO